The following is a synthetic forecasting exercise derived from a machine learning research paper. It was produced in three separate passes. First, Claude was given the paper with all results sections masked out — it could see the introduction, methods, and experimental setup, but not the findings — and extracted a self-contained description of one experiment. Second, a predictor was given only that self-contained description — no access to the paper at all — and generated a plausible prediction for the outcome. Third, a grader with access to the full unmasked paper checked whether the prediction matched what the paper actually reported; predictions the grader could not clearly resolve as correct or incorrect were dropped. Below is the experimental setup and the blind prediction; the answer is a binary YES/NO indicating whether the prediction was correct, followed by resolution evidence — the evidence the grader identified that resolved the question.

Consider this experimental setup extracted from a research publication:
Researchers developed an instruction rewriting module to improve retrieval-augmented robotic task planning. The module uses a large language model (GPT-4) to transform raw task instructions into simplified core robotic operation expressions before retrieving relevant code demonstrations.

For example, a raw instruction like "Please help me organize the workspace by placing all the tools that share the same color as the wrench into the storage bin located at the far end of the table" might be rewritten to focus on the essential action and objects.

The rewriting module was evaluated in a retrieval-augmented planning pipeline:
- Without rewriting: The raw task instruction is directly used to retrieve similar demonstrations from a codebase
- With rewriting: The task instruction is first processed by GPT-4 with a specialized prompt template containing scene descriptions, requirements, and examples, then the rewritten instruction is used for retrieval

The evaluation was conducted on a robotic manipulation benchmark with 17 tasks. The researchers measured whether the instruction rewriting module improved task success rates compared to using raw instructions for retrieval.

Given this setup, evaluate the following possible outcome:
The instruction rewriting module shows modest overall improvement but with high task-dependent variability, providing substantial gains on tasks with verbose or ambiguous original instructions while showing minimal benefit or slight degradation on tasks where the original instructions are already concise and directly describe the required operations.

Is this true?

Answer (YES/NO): NO